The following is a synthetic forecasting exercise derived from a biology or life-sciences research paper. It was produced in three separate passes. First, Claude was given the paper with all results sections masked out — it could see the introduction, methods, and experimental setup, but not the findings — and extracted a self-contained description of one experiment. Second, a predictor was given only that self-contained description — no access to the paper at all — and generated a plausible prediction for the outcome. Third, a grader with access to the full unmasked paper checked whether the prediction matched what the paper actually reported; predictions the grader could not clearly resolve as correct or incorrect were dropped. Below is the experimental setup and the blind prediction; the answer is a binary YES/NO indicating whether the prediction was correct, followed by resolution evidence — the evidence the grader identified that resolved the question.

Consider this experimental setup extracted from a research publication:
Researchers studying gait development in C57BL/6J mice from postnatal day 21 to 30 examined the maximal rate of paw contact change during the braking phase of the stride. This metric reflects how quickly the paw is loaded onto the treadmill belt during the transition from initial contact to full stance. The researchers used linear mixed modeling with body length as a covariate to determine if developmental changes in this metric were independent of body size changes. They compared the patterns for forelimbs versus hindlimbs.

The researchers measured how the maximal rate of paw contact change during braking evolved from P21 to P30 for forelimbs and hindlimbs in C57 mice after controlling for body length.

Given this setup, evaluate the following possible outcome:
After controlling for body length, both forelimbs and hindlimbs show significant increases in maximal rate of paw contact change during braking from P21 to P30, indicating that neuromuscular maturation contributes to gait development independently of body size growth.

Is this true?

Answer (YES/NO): NO